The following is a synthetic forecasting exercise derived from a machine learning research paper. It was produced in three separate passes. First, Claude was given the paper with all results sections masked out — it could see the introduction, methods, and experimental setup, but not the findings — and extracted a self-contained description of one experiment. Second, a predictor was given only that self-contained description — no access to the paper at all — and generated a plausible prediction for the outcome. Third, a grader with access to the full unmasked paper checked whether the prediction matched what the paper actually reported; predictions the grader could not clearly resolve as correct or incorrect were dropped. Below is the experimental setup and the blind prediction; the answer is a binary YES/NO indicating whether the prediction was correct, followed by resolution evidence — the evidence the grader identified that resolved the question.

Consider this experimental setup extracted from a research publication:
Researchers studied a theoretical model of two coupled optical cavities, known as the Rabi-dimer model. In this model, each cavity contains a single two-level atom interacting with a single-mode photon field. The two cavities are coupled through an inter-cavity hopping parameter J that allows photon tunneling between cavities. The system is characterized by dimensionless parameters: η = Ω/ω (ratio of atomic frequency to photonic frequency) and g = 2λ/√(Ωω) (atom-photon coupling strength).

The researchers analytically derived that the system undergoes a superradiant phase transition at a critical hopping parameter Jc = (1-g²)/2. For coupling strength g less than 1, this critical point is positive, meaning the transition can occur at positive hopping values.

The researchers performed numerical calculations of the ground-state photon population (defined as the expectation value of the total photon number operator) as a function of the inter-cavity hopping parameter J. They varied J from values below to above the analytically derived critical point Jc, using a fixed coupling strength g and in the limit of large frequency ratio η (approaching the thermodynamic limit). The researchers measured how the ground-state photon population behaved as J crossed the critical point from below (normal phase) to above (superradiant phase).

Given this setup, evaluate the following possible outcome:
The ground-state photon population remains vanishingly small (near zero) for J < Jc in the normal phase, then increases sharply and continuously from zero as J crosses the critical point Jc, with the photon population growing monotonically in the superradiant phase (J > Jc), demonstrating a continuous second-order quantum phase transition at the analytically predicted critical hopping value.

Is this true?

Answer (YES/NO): YES